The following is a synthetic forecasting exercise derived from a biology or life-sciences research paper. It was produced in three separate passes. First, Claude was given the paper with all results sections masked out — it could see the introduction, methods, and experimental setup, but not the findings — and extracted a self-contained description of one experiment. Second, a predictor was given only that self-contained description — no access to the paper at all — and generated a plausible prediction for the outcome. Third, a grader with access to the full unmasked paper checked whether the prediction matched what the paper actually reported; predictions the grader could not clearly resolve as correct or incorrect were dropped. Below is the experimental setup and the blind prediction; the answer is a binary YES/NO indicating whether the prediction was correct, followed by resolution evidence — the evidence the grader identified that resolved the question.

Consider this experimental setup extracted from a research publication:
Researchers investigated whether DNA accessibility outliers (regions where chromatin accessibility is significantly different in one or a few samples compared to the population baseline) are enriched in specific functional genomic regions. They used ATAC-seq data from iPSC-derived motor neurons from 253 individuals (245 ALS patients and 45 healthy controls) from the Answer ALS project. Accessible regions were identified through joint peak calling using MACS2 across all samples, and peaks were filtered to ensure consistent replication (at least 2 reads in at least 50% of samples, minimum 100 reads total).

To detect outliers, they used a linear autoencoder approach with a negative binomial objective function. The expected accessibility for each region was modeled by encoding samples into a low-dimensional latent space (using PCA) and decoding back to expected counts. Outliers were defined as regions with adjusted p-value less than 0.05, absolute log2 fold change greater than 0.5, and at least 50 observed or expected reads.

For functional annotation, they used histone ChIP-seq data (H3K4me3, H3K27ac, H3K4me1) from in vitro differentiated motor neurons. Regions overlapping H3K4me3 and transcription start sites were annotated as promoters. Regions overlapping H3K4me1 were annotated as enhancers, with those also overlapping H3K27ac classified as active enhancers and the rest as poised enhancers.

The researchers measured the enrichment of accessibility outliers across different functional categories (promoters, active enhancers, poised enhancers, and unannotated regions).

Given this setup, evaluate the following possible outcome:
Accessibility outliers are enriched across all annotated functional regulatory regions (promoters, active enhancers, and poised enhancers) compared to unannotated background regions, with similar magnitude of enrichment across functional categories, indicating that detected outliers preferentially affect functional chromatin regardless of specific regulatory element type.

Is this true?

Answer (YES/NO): NO